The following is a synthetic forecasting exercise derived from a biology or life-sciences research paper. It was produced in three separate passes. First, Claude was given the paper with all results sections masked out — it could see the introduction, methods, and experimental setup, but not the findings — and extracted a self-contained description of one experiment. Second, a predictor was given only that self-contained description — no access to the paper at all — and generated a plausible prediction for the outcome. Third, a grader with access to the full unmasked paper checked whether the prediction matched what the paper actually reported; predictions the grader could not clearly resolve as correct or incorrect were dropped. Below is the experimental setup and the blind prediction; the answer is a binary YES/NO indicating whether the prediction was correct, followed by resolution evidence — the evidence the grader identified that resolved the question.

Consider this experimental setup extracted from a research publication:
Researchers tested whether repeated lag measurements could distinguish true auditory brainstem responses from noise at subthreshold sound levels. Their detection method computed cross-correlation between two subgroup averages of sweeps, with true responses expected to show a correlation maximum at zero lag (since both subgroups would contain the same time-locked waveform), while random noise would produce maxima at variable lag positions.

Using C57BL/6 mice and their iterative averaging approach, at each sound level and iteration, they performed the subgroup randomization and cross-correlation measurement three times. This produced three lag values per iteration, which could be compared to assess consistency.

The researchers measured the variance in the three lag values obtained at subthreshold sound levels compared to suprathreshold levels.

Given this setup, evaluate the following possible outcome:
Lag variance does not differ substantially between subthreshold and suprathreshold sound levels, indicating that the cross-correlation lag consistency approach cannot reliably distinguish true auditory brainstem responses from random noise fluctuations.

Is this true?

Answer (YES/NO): NO